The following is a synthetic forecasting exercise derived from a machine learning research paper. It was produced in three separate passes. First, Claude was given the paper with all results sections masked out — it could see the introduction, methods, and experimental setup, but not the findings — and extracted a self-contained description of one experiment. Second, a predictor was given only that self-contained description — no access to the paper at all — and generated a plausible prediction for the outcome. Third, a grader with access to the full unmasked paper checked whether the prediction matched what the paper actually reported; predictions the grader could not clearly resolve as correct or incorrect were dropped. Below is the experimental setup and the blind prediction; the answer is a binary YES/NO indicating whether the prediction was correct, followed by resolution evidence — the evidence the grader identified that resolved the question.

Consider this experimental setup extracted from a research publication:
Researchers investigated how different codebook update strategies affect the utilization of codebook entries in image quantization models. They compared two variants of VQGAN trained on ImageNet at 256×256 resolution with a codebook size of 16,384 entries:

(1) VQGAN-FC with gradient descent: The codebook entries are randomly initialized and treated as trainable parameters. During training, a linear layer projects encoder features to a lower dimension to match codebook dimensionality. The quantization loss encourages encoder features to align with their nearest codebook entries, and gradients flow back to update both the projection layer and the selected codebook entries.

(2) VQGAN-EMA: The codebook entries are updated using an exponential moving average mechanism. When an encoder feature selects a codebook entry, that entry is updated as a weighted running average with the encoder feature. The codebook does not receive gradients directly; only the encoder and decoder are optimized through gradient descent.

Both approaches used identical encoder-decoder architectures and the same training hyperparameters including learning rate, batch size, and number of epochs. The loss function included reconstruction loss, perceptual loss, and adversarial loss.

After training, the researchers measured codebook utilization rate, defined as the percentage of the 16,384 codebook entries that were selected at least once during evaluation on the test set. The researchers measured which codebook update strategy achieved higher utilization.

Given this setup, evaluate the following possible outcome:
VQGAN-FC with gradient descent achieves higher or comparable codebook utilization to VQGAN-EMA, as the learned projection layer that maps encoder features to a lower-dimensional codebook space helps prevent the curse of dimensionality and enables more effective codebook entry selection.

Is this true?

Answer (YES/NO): NO